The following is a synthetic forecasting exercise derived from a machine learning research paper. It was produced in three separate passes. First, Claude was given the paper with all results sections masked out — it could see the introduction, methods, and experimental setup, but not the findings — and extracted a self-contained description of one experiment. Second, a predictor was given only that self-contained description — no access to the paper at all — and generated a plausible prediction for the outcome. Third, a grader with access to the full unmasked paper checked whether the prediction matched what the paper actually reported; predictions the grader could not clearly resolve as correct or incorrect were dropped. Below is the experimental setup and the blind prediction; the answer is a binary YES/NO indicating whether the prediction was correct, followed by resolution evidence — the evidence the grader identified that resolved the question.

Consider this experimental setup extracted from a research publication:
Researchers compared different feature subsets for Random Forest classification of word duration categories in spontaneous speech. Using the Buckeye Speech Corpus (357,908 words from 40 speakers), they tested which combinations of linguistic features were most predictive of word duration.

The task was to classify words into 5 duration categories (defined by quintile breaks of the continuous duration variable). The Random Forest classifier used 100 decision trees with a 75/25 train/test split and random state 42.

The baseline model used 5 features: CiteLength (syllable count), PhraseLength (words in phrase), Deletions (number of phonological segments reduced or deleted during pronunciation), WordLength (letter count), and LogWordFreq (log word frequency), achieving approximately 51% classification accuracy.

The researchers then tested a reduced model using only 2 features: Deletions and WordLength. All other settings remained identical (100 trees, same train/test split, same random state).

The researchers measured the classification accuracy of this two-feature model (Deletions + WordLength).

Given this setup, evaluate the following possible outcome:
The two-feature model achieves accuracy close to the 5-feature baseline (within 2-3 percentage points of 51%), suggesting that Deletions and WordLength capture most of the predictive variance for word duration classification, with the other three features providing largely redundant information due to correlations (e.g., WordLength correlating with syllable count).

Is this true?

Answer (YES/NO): NO